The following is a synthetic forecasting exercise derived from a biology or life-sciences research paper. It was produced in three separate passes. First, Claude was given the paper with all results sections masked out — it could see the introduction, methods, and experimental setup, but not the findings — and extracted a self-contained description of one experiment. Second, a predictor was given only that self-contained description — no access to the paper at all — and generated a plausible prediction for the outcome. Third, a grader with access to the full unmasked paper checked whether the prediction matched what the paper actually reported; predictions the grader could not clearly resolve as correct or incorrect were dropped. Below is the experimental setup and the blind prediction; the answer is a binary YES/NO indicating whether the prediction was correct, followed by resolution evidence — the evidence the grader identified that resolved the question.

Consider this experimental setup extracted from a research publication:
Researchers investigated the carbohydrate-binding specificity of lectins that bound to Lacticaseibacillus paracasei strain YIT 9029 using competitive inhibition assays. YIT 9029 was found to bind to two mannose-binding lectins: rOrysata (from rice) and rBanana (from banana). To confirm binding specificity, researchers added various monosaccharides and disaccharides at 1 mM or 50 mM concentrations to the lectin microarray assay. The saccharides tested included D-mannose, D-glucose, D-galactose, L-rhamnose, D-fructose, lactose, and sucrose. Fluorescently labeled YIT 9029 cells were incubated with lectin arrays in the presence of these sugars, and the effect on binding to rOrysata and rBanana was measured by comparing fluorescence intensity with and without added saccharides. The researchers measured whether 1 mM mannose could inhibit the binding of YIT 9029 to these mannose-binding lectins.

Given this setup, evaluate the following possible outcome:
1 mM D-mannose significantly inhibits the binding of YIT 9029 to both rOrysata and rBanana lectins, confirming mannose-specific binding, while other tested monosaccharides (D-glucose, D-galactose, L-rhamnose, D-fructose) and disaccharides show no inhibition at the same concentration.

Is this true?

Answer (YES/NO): NO